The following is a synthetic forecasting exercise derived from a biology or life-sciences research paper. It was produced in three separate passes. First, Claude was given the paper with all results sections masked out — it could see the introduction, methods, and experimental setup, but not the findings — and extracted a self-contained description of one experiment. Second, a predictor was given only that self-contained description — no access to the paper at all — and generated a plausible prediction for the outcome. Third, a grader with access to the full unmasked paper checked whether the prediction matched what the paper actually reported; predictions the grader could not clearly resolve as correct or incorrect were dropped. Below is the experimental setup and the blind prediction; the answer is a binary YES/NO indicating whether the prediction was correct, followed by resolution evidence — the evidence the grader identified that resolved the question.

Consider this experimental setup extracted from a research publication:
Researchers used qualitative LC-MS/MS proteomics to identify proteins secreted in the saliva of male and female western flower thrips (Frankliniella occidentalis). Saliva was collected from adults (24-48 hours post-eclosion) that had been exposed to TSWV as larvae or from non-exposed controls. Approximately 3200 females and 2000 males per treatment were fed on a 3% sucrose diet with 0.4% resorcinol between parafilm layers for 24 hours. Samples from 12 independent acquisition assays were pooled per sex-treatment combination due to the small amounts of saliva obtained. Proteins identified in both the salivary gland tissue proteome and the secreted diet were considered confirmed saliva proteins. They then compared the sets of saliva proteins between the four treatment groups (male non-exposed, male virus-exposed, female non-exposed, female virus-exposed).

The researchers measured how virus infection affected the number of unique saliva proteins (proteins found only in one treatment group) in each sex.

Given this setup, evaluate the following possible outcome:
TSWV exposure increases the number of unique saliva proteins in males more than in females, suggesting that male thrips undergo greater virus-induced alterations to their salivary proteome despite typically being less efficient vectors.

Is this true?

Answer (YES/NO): NO